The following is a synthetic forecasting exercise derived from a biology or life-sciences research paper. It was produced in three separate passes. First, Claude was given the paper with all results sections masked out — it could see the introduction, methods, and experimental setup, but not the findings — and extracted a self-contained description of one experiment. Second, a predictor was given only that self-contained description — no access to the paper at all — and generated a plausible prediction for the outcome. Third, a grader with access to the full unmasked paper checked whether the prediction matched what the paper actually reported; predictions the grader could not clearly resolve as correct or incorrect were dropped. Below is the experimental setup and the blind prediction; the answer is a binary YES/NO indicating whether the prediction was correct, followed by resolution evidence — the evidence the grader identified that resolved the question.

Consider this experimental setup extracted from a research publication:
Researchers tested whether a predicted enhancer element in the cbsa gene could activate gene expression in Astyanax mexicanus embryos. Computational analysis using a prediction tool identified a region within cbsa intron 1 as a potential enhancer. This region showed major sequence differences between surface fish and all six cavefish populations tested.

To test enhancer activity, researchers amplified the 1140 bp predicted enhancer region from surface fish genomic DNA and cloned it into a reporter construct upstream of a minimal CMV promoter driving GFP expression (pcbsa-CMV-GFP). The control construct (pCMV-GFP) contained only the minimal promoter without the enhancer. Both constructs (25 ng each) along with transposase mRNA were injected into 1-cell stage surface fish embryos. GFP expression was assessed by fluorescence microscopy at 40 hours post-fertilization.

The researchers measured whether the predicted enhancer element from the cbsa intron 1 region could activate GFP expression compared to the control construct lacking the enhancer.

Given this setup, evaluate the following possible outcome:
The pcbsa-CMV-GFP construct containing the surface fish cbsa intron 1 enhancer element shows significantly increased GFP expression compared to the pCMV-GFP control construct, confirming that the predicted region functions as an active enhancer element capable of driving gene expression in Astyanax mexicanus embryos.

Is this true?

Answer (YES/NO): YES